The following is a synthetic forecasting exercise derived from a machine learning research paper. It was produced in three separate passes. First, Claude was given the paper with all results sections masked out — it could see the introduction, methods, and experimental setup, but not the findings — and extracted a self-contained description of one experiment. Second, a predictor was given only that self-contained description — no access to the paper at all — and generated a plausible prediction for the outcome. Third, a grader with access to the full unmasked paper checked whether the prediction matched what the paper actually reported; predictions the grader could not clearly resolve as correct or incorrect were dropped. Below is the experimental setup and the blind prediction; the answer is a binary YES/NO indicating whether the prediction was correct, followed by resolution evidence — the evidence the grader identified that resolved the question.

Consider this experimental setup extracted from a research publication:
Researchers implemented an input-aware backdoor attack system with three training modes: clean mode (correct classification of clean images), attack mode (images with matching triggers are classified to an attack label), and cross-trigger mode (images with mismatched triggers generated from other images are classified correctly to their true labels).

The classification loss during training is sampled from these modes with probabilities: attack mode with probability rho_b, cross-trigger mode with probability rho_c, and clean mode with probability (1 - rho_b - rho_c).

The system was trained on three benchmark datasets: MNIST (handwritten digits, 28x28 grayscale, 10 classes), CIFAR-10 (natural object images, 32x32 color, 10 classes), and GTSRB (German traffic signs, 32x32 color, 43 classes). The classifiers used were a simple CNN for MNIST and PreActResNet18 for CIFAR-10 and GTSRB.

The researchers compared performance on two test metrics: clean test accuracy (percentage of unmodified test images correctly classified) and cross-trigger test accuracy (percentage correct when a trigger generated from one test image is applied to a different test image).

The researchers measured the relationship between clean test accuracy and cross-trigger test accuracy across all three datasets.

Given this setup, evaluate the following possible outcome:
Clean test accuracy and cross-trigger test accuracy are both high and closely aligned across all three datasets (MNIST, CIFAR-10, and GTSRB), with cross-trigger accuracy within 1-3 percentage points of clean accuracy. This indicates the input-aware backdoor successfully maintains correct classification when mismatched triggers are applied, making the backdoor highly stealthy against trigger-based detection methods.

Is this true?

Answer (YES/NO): NO